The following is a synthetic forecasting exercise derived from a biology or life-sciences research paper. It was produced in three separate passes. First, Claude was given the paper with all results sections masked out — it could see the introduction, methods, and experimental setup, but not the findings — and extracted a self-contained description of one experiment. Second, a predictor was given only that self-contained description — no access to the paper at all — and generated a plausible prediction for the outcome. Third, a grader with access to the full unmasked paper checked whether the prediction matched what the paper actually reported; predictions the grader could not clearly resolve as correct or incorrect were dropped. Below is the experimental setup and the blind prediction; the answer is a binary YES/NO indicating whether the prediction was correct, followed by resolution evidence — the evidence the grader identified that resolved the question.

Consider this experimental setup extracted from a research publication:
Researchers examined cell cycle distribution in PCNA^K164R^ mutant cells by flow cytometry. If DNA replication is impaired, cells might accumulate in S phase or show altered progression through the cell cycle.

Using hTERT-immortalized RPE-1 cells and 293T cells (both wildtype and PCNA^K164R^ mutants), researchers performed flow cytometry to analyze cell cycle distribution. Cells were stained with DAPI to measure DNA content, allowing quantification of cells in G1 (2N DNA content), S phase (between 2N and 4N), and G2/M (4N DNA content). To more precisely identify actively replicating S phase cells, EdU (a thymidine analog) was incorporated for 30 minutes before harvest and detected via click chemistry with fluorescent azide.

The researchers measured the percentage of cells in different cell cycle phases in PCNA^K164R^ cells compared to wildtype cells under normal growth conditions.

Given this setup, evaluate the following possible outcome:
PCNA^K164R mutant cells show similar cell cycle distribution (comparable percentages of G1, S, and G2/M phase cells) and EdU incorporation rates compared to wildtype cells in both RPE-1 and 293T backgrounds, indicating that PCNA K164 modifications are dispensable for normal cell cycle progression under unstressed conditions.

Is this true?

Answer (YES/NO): NO